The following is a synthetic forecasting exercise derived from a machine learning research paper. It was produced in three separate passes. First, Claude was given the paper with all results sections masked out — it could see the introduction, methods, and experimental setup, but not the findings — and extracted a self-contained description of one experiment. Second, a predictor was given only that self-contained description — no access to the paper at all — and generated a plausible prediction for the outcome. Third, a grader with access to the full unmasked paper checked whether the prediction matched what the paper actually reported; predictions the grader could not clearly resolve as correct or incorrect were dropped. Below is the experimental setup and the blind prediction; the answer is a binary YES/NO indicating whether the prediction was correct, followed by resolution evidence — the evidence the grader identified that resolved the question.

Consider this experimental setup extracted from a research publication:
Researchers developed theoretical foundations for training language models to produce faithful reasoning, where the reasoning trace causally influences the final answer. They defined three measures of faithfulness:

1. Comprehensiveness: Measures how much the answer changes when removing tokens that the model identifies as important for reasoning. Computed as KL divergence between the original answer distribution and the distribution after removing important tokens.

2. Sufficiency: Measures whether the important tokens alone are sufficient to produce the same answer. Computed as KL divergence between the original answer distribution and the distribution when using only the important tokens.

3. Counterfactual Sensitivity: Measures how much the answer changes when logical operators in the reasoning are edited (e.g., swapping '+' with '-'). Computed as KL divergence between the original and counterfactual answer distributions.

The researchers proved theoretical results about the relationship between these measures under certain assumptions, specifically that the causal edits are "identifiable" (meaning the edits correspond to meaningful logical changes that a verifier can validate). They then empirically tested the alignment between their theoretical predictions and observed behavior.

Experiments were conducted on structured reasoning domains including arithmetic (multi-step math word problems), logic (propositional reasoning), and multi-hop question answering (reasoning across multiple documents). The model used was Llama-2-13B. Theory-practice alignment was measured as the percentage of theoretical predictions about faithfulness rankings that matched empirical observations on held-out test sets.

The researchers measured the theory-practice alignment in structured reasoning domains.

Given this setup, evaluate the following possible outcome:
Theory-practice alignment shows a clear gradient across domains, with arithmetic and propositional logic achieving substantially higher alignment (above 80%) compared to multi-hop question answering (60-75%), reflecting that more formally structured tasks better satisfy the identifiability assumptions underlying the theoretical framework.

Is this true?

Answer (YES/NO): NO